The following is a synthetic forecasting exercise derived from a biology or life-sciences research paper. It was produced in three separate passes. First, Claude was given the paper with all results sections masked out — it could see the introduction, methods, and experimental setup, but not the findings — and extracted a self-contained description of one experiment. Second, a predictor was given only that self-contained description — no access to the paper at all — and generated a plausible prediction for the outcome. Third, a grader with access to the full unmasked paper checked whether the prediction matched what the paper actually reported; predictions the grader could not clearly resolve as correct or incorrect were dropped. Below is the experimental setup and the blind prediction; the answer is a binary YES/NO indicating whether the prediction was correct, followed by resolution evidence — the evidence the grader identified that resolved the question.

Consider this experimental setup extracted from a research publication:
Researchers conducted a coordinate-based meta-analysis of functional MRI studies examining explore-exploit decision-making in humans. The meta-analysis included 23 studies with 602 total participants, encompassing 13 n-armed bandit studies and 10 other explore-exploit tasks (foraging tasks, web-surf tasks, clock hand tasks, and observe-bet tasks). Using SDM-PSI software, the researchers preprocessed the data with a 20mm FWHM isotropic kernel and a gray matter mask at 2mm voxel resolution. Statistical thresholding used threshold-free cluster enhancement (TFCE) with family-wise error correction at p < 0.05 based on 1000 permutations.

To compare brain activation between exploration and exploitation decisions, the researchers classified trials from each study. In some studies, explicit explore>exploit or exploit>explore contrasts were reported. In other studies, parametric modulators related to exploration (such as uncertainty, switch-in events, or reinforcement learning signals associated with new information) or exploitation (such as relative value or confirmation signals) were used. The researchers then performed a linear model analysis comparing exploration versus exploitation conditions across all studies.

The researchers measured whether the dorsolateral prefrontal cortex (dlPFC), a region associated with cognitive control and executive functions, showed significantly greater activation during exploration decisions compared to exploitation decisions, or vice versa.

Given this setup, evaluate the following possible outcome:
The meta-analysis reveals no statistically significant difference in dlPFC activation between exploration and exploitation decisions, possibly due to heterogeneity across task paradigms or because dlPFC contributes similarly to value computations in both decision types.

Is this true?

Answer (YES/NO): NO